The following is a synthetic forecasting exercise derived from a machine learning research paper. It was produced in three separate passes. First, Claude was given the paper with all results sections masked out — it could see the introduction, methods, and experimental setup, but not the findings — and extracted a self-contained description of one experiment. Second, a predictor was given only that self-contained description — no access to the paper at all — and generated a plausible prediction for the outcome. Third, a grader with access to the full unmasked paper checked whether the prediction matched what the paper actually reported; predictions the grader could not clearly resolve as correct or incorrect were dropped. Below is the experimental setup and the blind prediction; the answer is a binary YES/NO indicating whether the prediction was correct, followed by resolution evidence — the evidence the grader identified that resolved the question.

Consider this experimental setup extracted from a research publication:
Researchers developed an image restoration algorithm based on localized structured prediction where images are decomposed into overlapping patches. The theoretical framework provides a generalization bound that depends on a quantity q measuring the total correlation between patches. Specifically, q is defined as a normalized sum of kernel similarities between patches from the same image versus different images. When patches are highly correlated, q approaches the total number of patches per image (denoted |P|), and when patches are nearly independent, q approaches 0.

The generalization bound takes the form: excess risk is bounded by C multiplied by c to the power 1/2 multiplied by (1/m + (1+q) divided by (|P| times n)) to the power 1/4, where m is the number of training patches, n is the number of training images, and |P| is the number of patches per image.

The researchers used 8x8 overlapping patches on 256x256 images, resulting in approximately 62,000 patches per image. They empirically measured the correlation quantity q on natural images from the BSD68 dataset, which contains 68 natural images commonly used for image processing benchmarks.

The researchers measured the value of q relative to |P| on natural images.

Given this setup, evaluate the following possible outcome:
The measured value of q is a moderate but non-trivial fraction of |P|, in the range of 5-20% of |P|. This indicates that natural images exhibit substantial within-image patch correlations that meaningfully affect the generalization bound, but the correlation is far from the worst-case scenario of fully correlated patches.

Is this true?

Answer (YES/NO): NO